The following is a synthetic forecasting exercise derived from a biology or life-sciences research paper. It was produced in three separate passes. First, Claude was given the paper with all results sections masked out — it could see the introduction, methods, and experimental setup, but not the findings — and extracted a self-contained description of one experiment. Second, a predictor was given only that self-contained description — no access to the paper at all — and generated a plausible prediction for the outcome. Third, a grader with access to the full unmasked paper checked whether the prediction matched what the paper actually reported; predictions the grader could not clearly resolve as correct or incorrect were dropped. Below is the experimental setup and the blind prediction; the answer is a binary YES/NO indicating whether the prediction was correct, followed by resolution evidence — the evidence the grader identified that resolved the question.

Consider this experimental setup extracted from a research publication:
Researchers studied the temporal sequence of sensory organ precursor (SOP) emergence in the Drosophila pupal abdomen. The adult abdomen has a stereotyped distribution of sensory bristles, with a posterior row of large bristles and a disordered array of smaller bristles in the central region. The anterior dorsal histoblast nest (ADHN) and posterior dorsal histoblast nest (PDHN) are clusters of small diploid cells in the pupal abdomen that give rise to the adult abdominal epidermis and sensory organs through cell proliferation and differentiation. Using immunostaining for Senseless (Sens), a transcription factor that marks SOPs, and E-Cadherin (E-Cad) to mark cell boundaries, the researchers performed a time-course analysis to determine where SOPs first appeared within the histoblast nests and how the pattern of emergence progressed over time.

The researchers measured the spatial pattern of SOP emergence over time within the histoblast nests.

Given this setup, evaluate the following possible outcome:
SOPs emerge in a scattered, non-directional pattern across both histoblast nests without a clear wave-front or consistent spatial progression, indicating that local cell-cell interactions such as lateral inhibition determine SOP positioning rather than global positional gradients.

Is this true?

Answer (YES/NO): NO